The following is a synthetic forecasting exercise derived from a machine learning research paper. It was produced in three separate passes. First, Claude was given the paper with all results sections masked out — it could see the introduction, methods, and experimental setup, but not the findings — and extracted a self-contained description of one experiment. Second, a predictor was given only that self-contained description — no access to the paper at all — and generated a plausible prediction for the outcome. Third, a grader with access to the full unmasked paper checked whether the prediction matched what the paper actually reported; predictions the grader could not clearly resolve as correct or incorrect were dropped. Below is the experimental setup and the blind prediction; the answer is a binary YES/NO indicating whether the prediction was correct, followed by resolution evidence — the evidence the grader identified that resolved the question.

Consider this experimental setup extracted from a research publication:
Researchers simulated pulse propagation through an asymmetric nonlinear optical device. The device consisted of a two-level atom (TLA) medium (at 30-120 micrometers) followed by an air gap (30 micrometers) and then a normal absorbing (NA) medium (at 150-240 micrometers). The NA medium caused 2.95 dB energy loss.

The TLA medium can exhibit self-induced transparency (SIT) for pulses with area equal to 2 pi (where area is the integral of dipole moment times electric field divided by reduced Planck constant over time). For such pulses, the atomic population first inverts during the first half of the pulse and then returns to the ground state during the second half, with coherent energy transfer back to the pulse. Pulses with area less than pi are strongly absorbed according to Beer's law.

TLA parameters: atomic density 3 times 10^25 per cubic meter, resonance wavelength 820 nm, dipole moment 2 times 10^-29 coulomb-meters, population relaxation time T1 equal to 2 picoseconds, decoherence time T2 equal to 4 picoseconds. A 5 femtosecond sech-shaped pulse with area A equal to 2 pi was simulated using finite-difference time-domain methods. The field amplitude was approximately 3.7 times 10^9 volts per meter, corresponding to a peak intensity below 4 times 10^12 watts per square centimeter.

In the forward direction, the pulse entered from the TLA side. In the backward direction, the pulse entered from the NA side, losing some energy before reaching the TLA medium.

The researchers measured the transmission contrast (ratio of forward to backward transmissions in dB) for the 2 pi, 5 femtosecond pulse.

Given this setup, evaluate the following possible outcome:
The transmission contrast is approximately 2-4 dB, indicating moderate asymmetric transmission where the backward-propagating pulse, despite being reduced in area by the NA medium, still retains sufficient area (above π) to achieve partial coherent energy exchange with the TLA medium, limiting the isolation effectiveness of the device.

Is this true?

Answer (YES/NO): NO